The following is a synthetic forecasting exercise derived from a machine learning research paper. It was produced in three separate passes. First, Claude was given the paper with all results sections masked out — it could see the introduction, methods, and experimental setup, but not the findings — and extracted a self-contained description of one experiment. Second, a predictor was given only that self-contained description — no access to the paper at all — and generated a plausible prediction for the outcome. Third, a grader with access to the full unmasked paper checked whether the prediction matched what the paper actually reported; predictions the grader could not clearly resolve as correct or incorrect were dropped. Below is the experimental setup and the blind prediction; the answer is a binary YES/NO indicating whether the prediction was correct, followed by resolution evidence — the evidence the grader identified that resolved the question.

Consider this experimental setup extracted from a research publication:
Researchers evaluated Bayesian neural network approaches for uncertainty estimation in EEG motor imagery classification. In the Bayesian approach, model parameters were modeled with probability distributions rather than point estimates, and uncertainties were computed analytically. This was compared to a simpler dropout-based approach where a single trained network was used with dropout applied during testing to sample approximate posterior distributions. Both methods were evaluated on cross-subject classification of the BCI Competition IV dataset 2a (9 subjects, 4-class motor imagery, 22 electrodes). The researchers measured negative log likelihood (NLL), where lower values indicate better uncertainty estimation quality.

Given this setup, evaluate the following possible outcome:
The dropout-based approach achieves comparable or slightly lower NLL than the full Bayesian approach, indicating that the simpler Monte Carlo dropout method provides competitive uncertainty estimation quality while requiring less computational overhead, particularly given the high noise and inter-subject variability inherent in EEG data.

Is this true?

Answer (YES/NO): NO